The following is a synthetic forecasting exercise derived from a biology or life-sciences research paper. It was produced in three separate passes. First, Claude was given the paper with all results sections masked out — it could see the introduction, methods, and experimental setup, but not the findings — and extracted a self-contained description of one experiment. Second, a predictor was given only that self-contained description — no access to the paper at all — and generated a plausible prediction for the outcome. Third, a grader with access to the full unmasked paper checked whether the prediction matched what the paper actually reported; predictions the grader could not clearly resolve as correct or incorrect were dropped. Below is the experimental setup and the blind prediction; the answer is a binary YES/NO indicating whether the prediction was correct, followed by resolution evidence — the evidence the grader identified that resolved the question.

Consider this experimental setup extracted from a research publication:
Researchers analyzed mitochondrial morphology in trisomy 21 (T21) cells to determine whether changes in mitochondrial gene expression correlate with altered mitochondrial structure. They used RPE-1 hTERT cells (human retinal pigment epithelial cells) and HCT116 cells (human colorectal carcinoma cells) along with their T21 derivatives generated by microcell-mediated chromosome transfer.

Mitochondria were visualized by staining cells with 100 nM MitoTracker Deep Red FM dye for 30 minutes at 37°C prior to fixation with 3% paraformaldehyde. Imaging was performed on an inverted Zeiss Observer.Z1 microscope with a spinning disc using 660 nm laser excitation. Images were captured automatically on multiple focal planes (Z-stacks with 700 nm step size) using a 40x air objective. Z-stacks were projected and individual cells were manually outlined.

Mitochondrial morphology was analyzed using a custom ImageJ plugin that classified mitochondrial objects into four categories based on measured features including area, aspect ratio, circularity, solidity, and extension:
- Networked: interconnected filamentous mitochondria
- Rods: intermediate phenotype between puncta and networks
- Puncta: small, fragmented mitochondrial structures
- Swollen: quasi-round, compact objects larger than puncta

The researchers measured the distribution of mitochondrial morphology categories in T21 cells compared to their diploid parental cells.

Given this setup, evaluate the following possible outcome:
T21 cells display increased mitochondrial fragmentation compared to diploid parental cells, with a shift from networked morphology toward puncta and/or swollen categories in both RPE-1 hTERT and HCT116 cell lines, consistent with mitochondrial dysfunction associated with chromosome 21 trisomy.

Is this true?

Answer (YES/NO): NO